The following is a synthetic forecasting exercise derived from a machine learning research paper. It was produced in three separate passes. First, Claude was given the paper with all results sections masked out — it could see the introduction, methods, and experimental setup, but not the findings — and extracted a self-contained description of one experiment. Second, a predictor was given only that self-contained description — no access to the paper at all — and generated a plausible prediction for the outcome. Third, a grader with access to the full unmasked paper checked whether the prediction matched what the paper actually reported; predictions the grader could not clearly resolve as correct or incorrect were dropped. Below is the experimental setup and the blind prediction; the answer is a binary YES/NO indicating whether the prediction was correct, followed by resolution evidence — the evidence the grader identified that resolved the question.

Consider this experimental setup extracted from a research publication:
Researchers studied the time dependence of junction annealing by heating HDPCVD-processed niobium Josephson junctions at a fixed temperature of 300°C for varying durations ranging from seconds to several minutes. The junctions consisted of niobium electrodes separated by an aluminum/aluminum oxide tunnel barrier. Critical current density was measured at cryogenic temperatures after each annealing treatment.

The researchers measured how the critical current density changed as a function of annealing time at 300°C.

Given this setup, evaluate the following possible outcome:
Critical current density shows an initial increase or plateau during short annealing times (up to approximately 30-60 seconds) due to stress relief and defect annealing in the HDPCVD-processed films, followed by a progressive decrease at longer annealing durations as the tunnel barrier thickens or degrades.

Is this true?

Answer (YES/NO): NO